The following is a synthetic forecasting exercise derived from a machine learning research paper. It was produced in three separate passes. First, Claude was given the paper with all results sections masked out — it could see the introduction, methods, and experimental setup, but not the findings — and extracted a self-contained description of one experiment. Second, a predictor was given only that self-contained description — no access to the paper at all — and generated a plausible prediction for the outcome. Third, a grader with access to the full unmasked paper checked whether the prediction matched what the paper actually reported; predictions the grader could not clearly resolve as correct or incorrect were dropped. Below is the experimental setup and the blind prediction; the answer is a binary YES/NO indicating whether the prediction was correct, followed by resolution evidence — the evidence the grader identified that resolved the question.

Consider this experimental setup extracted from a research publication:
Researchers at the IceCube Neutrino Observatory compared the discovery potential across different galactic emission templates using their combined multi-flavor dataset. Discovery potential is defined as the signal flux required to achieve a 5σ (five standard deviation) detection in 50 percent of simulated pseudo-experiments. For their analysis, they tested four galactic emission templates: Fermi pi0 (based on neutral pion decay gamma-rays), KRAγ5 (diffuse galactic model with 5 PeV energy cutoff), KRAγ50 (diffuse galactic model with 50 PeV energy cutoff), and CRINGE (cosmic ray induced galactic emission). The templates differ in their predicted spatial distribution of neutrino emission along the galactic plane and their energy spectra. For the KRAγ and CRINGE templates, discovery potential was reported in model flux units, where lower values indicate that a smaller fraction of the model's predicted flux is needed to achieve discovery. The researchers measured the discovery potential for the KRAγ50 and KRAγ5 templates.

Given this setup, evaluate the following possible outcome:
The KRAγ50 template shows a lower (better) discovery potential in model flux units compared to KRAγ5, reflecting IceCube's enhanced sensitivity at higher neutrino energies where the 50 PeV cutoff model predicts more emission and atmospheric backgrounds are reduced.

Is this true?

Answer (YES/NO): YES